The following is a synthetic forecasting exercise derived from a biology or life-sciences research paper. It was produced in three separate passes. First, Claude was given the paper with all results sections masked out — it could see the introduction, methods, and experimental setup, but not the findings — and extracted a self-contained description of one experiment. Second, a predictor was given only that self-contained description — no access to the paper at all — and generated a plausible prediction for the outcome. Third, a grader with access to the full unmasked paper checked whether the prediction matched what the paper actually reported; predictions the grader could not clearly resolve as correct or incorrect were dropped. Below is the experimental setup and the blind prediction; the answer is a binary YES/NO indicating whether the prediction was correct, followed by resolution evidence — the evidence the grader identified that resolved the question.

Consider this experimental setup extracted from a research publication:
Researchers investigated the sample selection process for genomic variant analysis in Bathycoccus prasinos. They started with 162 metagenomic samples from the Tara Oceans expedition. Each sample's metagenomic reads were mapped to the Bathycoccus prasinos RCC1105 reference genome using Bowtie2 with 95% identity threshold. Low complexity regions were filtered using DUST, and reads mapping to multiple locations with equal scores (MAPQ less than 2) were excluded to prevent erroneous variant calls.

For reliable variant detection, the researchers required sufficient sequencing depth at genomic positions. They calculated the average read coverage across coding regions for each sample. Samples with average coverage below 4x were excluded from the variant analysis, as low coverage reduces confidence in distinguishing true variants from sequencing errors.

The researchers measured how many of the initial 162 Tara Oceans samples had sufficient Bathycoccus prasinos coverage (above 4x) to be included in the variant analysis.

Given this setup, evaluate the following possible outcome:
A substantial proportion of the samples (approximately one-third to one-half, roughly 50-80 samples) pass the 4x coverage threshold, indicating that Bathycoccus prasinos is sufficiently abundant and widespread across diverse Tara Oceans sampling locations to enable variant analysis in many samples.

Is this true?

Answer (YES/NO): NO